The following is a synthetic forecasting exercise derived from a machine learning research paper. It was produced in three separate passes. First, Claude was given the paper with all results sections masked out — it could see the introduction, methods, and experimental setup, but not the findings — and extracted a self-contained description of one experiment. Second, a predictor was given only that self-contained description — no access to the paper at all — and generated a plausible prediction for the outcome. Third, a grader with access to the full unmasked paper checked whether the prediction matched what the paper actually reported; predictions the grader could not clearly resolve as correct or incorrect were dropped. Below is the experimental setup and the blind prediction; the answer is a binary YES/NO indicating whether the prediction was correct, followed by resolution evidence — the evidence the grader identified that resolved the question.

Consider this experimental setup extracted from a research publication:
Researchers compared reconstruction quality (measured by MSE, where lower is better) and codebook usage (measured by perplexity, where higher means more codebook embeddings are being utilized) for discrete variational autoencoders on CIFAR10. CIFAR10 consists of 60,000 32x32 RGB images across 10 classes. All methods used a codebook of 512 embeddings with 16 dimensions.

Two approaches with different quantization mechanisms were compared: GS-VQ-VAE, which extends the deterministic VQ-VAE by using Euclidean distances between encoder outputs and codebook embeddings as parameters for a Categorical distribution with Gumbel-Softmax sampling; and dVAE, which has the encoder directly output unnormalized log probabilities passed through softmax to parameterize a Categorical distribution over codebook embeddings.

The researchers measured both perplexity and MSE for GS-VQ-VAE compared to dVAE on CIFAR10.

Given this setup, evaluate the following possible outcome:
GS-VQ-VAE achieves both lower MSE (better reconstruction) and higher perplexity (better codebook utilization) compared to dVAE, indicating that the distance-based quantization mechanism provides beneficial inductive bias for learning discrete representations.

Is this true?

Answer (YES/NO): NO